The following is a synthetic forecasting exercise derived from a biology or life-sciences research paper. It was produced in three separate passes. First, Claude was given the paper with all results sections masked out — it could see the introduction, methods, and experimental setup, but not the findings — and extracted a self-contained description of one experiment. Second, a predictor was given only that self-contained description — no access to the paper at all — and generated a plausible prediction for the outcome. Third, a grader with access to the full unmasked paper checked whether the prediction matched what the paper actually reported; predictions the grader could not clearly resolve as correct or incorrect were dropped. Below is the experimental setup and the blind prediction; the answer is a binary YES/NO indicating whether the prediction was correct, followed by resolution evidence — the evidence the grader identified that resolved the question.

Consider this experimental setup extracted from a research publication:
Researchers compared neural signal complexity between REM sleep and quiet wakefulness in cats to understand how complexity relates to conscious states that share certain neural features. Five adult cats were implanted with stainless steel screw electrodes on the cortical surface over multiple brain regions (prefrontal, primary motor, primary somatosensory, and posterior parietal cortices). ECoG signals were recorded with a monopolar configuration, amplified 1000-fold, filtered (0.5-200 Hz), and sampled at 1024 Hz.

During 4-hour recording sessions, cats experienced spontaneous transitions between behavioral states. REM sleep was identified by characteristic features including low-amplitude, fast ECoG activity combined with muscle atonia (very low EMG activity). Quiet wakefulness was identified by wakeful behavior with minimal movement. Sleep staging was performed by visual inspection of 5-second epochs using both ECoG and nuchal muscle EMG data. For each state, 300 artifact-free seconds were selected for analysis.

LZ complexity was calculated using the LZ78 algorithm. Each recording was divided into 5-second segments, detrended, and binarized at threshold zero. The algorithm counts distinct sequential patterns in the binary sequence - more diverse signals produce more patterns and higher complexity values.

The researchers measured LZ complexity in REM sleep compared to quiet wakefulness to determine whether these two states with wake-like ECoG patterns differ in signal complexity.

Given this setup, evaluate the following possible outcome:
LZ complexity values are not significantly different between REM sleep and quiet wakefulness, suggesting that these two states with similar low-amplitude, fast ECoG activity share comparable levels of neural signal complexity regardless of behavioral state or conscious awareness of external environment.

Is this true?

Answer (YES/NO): YES